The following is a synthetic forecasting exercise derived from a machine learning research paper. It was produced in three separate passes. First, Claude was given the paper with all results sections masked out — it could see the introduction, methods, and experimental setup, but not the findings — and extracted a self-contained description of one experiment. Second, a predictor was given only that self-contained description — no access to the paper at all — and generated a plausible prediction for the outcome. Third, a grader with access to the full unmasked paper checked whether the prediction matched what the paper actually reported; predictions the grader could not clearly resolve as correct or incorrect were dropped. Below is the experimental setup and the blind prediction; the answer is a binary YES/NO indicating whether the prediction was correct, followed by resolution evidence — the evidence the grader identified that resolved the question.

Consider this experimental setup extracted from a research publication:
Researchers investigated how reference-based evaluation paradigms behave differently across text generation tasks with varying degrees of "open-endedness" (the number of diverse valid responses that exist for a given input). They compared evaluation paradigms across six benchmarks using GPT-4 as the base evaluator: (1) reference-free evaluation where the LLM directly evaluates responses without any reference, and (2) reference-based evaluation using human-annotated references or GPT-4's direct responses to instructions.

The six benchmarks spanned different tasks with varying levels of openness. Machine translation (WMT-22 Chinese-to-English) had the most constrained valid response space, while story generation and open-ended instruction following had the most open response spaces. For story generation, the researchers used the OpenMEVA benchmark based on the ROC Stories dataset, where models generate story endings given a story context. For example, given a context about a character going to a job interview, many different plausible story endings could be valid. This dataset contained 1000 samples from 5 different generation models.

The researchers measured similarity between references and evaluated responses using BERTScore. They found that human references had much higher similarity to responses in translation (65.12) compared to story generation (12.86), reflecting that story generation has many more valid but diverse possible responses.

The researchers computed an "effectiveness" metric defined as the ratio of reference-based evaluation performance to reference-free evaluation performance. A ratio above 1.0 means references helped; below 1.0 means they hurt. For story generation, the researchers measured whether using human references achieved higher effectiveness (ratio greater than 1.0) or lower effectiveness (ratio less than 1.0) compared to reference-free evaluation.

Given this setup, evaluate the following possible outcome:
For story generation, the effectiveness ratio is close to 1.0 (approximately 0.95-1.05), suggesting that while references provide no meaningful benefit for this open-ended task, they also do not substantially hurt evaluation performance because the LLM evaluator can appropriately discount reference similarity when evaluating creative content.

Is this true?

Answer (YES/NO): NO